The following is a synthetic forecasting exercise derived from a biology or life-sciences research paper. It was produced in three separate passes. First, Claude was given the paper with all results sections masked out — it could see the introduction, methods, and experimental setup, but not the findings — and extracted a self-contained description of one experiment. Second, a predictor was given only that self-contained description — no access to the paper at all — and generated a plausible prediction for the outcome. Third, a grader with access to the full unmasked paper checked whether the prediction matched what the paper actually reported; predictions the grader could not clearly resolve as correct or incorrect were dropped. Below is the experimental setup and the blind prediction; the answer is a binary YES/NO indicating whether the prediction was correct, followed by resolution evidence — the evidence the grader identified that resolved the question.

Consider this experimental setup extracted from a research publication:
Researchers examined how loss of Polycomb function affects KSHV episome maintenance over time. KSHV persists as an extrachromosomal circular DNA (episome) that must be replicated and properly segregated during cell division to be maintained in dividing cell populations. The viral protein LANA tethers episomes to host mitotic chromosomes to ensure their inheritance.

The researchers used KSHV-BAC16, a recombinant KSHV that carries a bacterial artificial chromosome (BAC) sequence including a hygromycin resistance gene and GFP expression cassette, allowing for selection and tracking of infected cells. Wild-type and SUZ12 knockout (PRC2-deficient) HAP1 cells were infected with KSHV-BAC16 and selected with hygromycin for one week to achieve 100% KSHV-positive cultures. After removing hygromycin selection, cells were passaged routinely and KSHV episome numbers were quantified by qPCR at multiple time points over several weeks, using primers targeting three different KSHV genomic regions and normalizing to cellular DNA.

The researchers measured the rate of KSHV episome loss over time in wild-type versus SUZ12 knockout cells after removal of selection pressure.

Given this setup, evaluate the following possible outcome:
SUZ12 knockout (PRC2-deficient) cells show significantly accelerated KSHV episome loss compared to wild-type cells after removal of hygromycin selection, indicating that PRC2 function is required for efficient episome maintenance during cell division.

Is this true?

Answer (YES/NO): YES